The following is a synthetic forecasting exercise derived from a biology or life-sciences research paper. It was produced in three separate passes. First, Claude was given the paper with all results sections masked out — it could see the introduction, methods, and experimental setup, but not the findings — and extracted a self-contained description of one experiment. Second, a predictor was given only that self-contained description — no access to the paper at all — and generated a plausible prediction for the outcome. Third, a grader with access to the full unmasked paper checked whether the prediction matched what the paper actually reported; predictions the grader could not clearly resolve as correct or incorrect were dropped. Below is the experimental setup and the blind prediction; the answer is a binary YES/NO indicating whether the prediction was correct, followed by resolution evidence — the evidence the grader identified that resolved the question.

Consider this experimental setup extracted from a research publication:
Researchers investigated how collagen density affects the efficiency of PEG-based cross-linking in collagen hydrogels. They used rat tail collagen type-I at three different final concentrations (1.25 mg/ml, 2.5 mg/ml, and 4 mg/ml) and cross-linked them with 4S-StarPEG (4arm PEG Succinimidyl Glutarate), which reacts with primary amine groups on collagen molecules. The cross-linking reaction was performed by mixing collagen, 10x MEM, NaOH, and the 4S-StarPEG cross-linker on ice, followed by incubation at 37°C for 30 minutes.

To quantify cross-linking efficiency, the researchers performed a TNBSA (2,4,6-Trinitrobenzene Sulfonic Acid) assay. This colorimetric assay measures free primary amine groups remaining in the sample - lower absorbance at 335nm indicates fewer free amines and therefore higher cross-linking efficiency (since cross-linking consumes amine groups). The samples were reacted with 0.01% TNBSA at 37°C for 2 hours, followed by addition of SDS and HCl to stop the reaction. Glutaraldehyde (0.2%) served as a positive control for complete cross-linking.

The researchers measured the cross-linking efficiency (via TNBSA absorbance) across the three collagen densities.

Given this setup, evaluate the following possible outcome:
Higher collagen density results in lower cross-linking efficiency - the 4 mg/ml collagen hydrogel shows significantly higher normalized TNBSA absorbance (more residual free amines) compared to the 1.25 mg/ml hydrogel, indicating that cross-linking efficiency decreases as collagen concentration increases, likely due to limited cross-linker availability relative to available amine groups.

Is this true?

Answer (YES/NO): NO